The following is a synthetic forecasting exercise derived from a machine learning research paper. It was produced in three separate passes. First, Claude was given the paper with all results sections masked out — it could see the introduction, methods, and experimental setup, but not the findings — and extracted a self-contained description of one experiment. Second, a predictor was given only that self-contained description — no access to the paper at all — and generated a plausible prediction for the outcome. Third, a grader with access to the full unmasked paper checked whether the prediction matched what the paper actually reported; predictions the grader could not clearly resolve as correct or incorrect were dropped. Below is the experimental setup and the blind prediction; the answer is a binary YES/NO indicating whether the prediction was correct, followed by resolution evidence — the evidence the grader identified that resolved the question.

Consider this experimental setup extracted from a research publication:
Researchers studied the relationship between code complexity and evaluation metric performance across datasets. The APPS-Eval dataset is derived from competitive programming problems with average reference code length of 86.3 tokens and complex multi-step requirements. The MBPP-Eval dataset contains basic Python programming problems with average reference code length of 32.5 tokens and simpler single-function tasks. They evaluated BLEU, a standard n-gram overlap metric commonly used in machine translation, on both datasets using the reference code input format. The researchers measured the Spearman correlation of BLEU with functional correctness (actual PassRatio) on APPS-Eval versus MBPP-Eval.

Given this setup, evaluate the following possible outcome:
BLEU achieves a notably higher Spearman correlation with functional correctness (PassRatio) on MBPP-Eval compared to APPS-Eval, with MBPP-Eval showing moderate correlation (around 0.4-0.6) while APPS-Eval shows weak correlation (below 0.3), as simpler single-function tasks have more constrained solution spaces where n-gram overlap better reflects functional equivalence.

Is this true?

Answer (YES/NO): NO